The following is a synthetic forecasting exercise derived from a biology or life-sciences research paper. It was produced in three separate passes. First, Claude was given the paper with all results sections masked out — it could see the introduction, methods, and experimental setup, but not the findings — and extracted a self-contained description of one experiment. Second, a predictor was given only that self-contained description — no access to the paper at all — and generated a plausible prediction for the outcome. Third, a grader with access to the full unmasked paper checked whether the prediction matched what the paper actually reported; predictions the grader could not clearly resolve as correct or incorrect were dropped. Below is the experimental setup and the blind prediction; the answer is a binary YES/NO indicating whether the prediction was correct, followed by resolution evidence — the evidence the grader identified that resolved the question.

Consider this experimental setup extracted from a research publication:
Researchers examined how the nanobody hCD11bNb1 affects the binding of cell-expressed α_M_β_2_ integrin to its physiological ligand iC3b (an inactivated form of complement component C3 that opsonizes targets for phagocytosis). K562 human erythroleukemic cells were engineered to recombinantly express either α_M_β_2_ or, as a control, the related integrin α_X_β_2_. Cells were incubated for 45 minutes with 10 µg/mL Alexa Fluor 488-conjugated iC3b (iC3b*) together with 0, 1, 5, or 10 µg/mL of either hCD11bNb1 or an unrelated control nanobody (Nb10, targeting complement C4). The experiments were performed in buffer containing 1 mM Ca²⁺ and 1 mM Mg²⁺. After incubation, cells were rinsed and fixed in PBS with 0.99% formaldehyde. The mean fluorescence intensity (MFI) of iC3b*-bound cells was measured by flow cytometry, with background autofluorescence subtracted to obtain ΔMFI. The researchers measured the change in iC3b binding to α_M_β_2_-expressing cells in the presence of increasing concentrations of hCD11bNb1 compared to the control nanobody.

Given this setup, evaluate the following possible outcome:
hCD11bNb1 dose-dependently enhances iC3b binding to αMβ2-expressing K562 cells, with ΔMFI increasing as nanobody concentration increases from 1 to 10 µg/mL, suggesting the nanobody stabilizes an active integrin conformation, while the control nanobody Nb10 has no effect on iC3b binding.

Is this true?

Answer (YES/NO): YES